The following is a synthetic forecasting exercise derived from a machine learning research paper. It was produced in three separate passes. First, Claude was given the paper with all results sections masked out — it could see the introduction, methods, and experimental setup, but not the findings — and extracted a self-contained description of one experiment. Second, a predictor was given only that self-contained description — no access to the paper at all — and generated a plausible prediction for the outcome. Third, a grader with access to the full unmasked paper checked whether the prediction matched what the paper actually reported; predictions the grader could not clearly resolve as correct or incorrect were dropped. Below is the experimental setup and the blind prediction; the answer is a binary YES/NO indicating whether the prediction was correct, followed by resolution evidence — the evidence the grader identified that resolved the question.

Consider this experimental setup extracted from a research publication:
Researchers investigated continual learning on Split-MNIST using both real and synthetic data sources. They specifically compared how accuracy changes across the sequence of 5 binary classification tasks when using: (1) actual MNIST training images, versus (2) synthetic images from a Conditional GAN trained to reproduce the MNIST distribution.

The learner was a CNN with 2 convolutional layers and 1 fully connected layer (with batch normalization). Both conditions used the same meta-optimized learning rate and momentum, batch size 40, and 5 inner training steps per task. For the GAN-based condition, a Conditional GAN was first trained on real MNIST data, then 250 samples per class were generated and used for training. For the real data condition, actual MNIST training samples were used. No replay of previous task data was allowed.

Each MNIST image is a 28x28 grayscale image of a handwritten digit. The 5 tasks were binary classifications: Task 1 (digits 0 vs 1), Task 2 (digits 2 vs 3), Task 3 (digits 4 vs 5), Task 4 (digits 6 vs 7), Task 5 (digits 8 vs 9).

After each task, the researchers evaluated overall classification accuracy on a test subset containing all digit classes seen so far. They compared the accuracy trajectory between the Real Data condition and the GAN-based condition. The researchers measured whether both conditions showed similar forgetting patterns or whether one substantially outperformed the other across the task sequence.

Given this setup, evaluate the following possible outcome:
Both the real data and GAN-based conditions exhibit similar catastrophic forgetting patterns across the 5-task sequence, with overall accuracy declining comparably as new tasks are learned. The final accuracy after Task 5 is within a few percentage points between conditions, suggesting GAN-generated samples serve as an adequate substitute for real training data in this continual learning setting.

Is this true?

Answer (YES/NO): YES